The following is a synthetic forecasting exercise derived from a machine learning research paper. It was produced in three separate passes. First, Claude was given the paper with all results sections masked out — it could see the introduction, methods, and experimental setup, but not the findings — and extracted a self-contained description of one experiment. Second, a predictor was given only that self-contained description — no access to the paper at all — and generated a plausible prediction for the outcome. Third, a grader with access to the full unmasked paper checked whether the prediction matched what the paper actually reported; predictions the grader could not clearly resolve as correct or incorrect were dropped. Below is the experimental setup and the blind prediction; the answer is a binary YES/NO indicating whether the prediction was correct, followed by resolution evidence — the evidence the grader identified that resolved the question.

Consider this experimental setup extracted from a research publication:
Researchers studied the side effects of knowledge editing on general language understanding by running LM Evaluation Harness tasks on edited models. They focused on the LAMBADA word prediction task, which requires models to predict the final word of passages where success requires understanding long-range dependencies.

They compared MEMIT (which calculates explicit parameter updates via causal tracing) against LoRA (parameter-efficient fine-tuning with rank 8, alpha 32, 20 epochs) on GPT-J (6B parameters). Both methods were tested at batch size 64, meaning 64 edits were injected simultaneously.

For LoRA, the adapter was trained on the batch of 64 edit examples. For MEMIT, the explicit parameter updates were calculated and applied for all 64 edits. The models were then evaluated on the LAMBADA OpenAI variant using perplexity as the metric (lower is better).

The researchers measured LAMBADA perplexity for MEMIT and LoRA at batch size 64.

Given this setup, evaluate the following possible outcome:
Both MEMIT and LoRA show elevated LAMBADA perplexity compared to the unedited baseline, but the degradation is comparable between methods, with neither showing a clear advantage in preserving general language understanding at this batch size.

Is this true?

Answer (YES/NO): NO